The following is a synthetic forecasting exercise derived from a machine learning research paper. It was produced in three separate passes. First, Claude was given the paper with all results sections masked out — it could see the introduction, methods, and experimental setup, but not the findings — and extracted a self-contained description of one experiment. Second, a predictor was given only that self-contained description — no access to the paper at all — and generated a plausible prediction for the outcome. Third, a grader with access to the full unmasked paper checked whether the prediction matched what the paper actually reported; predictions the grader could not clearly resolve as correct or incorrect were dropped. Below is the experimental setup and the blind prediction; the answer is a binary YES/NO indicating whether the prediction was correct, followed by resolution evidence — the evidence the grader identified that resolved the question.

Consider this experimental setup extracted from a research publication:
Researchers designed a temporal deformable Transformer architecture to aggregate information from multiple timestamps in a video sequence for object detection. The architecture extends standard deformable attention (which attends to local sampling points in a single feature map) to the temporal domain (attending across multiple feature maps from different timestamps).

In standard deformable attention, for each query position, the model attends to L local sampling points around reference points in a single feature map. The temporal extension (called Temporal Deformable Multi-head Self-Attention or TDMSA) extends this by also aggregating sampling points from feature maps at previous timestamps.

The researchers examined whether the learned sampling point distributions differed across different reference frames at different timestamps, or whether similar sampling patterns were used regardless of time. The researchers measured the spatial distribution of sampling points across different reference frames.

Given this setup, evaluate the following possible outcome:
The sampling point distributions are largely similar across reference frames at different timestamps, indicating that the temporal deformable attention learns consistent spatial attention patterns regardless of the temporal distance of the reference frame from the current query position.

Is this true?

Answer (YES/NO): YES